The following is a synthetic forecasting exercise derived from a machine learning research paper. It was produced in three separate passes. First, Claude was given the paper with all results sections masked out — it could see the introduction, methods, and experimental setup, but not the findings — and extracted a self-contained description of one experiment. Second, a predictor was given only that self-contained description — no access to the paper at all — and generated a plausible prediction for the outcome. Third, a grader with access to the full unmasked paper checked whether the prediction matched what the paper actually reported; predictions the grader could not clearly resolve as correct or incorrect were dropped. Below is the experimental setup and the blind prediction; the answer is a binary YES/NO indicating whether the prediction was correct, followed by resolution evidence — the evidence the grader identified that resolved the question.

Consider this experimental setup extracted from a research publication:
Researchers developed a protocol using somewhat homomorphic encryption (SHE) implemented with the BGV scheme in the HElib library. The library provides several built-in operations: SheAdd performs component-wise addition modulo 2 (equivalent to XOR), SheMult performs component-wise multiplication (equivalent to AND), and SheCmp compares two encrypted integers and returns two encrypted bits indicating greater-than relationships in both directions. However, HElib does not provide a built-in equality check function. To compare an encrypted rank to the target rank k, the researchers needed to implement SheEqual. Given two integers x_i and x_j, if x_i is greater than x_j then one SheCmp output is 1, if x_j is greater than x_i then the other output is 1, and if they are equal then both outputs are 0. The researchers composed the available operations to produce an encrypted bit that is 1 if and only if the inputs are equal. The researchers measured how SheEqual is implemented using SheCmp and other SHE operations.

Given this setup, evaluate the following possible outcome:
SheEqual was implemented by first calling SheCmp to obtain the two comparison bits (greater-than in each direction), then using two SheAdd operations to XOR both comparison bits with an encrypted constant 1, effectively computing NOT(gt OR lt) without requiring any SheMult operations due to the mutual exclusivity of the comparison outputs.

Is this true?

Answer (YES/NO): NO